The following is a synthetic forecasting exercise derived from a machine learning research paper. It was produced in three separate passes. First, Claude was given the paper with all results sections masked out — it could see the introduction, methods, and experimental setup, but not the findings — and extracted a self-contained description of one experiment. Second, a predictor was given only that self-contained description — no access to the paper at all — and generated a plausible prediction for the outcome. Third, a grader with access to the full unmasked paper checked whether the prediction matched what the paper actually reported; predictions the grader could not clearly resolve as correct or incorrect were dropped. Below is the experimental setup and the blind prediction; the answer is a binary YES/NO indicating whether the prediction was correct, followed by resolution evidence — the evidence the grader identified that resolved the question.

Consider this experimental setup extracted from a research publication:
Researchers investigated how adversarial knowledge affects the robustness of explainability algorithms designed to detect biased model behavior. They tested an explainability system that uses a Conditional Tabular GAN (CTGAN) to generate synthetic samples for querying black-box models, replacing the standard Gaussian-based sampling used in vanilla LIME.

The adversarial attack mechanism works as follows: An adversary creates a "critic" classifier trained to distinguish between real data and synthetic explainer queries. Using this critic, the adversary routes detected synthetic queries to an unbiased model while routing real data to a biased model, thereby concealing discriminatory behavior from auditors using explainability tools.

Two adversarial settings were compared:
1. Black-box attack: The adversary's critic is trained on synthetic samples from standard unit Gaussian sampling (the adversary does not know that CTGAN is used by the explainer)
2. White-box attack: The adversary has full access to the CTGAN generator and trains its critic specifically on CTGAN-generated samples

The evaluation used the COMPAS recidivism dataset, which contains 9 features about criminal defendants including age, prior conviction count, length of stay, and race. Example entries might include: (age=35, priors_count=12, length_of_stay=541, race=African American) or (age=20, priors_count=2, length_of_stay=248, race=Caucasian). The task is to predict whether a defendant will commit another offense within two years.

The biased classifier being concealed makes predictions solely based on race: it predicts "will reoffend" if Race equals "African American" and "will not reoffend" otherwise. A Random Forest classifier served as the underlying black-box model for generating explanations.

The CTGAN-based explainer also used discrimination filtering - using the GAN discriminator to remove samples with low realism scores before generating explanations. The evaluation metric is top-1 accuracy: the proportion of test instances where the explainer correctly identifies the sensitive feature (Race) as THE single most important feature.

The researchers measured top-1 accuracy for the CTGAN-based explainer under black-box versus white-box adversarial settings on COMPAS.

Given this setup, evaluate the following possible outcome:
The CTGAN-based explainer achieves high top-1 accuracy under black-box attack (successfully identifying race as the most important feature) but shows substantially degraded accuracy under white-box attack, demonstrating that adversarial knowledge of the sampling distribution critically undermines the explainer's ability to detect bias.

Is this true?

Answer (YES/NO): NO